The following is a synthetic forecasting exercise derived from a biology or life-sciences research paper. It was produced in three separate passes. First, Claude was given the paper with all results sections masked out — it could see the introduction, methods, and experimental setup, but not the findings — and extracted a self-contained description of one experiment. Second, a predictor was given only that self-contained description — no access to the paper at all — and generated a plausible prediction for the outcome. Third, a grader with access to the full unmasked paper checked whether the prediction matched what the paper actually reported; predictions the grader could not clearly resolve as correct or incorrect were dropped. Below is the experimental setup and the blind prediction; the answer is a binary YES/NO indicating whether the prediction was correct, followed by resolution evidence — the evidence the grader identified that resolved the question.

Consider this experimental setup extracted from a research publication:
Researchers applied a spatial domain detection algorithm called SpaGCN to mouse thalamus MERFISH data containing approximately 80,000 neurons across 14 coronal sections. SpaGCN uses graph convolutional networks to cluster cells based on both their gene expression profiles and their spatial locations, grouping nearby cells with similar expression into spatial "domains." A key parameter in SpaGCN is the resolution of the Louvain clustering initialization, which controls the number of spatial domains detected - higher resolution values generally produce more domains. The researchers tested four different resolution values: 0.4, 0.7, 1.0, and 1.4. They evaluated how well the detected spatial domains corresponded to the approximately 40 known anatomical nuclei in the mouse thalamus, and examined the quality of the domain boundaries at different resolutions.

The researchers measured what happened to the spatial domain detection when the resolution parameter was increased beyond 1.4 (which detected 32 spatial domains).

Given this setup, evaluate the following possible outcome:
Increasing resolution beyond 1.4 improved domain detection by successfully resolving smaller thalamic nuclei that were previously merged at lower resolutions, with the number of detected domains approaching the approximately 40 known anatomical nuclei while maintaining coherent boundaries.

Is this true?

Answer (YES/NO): NO